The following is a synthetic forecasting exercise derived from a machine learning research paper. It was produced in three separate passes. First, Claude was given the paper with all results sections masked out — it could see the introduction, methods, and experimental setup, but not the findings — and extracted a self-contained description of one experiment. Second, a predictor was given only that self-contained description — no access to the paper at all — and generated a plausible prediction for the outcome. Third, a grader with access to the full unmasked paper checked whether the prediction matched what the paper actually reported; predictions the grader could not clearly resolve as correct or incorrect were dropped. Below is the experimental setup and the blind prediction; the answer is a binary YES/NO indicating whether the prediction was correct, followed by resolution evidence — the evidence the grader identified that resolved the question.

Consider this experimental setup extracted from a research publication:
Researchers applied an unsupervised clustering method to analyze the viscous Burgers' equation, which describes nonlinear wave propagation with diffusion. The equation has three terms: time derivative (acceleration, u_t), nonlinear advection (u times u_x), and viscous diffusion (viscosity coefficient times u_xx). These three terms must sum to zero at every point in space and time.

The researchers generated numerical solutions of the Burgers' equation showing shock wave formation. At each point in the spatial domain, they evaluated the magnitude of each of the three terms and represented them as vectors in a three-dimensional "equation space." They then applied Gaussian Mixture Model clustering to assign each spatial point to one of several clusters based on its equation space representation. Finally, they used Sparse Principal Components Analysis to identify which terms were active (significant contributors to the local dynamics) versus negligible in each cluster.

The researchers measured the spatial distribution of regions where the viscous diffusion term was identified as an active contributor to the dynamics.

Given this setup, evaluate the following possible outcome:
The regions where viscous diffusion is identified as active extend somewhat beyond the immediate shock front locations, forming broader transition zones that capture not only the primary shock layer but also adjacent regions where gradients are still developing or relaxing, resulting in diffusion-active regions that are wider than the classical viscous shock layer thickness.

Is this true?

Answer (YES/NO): NO